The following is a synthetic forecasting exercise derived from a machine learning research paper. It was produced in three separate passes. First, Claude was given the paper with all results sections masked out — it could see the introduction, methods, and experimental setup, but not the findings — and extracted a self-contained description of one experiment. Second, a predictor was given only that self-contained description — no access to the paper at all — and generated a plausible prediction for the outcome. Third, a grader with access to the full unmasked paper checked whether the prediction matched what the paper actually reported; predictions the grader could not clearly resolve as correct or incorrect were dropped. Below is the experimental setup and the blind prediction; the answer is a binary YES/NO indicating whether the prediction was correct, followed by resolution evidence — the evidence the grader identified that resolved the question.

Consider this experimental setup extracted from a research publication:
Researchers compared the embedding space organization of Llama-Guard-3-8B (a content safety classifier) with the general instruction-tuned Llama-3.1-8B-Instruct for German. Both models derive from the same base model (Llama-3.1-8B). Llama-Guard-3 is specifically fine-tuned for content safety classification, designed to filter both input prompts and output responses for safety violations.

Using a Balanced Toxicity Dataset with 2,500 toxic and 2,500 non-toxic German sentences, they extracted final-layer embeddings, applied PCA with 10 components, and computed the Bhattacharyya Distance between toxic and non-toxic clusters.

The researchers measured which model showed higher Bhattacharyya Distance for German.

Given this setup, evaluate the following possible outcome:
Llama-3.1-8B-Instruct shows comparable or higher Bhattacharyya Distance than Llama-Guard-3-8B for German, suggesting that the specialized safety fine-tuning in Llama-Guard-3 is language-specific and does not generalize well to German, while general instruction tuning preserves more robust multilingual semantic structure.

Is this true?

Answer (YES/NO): NO